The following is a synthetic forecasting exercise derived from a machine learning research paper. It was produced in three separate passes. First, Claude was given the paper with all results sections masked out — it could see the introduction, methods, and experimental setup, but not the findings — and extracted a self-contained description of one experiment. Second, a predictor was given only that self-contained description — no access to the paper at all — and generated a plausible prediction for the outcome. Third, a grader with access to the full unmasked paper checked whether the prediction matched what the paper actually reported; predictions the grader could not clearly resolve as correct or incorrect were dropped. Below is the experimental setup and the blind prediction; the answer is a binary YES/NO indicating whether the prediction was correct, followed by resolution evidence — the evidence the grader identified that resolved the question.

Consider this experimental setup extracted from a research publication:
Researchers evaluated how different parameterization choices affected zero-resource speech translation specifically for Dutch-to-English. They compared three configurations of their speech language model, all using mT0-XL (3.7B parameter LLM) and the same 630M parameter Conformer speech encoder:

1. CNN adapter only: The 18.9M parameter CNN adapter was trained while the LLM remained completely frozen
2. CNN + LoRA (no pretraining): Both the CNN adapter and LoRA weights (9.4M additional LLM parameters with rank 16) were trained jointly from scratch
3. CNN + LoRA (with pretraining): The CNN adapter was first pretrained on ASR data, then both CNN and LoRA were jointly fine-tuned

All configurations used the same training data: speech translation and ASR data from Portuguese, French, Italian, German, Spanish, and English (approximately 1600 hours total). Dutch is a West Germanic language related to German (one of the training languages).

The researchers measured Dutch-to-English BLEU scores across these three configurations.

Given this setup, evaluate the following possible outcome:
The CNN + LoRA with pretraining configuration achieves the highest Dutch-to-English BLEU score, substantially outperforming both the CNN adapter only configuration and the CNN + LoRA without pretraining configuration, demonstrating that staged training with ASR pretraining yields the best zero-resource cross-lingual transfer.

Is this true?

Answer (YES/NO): NO